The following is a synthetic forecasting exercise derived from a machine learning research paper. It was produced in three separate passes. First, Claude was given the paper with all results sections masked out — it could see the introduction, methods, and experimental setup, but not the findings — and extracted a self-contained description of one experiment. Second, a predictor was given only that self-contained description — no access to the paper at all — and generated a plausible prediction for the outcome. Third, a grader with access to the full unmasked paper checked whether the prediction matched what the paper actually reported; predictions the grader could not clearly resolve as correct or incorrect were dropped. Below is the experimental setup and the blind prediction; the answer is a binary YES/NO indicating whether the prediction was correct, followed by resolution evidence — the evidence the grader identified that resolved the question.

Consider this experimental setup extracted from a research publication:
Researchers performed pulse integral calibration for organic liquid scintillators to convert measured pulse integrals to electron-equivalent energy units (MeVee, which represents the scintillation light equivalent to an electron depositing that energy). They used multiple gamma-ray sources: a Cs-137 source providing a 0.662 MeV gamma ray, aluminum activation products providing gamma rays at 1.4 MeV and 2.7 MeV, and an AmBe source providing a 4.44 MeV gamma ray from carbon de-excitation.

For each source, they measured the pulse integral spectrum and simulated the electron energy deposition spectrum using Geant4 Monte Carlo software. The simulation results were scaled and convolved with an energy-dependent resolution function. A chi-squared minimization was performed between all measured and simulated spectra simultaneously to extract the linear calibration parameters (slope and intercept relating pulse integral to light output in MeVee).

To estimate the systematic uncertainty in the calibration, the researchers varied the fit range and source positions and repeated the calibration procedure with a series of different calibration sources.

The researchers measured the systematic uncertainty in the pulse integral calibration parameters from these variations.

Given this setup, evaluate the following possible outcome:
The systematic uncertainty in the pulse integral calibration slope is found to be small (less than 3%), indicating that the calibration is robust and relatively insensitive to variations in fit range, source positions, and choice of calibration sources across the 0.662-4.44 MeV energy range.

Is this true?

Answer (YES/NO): YES